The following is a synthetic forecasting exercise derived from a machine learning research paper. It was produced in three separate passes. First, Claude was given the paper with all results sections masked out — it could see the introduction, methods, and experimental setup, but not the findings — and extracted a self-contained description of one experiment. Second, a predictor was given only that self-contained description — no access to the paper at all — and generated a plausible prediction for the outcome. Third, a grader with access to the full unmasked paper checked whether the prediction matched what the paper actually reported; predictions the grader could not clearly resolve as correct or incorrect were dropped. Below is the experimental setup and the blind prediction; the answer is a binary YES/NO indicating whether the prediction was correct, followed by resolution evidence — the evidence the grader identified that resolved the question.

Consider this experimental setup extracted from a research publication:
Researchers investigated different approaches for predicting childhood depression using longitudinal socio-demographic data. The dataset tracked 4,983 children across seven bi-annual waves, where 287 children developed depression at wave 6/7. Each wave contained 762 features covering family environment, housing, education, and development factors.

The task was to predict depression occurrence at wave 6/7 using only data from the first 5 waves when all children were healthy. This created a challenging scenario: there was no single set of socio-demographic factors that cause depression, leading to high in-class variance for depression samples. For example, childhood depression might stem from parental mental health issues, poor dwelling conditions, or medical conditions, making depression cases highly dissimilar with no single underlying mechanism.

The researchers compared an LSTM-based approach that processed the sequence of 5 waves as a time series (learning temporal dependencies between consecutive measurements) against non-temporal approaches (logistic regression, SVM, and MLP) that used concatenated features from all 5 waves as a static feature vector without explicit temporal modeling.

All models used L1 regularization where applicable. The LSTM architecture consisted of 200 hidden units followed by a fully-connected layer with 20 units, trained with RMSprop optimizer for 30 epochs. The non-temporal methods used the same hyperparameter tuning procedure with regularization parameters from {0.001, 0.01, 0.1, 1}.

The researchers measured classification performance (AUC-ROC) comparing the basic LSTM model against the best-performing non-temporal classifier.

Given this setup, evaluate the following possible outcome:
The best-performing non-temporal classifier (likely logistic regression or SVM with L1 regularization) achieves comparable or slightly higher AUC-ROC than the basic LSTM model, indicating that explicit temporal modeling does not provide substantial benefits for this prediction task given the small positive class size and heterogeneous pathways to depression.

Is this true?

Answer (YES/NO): NO